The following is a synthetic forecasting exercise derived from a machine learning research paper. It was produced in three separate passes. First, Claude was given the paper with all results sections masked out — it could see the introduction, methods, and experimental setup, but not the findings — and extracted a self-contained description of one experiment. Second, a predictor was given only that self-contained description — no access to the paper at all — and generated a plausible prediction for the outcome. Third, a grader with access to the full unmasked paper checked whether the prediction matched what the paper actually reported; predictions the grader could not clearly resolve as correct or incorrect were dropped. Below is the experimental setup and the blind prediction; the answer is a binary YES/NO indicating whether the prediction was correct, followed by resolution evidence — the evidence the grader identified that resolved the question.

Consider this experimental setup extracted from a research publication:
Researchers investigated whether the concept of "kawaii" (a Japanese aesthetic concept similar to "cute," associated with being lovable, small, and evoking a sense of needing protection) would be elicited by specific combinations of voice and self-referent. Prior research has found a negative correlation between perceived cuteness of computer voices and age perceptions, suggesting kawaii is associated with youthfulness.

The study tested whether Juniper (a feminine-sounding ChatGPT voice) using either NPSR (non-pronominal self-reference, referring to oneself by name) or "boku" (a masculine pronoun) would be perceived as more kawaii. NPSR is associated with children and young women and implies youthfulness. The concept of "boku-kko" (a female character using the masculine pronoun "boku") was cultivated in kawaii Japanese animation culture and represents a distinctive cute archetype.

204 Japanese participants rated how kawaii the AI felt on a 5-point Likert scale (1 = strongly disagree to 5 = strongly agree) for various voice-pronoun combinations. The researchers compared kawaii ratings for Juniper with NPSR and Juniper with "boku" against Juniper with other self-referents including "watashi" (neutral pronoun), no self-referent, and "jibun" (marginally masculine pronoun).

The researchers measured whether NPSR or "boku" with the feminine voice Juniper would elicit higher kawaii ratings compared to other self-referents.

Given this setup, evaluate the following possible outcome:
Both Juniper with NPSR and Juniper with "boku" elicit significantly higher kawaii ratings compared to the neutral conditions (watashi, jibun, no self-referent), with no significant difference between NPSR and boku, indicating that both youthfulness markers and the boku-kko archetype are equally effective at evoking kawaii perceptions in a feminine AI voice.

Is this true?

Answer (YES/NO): NO